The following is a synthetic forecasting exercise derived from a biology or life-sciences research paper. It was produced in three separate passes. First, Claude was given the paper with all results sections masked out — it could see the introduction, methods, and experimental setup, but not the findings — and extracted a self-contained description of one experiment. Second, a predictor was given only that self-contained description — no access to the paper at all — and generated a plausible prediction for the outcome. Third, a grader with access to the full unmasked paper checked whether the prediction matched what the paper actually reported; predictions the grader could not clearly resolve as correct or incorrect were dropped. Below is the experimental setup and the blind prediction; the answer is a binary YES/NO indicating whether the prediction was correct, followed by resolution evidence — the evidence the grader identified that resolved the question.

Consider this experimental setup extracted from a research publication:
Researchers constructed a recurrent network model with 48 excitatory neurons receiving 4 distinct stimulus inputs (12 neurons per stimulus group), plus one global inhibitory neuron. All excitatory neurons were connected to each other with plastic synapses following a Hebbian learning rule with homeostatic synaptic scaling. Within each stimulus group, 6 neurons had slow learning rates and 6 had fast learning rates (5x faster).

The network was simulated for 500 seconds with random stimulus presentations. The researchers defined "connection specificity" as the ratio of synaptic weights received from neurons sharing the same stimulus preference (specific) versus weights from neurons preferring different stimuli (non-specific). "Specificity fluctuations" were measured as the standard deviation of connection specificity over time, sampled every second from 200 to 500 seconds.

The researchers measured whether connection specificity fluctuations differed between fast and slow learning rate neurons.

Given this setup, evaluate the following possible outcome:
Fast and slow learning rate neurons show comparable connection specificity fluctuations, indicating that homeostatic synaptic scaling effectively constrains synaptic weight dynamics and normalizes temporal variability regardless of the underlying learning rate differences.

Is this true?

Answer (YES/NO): NO